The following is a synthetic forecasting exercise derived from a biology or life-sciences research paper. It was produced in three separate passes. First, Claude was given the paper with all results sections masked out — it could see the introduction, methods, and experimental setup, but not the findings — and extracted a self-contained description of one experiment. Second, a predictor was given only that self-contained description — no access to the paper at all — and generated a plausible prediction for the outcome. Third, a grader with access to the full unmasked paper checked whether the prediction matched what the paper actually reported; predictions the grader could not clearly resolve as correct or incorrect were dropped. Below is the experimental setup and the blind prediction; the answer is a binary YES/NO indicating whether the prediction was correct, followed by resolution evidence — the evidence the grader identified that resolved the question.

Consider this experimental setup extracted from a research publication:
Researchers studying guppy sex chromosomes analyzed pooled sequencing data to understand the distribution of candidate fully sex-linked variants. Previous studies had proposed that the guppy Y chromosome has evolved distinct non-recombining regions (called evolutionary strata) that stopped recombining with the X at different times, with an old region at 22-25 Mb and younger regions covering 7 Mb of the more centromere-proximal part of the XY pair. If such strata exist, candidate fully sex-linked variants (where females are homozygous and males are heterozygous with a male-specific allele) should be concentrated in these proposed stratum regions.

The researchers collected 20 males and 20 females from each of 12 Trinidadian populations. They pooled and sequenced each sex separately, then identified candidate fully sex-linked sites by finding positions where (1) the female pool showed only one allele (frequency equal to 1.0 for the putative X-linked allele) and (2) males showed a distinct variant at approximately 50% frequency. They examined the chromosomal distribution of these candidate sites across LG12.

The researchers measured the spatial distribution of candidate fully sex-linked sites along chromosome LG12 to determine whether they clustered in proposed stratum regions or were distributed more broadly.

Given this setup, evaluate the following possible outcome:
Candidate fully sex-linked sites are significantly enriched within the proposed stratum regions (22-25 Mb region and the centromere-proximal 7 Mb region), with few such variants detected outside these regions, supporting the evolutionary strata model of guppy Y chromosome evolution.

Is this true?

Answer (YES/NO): NO